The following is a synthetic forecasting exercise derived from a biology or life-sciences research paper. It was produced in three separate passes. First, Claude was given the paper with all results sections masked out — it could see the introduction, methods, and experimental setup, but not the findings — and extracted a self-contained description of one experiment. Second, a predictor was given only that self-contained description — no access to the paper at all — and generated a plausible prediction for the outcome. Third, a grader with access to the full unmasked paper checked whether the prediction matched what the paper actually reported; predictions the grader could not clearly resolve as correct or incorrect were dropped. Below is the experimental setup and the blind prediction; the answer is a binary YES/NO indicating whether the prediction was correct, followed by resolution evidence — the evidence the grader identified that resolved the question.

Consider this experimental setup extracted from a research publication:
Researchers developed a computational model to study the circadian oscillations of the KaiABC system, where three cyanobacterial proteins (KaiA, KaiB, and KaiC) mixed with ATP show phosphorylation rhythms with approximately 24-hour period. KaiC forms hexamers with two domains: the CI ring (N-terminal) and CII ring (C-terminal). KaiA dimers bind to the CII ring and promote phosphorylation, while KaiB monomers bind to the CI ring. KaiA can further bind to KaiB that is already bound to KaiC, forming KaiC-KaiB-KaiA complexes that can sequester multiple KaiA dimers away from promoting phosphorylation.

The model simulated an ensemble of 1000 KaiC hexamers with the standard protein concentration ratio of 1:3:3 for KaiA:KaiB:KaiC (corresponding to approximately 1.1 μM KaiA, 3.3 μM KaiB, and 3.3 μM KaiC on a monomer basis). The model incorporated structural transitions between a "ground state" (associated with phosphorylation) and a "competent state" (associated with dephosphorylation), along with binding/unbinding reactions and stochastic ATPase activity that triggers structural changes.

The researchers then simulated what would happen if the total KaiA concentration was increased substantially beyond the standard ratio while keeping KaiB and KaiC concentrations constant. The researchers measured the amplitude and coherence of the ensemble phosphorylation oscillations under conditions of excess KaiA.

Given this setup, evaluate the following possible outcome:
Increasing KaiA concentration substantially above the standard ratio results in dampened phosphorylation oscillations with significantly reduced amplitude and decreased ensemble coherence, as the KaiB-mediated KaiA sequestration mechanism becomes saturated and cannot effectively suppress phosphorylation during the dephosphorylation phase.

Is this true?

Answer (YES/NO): YES